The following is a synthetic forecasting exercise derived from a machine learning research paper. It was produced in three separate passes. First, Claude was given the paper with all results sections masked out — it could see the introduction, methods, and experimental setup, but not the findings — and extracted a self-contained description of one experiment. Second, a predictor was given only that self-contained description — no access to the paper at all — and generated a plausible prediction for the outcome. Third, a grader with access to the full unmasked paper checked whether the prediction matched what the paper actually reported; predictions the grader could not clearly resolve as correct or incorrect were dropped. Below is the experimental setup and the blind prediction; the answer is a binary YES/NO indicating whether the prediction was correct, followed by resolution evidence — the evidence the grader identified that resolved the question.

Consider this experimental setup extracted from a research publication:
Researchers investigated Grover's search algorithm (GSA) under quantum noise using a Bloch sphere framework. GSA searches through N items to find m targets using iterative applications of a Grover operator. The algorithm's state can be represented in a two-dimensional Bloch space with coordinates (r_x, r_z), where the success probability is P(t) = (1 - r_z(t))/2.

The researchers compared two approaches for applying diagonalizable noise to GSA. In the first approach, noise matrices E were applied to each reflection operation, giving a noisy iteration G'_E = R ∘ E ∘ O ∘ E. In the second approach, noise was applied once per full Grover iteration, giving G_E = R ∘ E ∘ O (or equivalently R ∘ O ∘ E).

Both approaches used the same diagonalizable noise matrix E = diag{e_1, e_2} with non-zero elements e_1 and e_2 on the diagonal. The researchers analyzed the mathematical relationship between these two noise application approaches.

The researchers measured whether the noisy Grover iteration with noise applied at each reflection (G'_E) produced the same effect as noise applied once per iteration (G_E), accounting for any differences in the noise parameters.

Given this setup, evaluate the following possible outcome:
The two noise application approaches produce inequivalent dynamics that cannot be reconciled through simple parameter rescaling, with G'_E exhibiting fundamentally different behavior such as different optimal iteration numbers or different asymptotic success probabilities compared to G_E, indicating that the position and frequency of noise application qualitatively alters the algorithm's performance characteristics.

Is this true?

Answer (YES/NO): NO